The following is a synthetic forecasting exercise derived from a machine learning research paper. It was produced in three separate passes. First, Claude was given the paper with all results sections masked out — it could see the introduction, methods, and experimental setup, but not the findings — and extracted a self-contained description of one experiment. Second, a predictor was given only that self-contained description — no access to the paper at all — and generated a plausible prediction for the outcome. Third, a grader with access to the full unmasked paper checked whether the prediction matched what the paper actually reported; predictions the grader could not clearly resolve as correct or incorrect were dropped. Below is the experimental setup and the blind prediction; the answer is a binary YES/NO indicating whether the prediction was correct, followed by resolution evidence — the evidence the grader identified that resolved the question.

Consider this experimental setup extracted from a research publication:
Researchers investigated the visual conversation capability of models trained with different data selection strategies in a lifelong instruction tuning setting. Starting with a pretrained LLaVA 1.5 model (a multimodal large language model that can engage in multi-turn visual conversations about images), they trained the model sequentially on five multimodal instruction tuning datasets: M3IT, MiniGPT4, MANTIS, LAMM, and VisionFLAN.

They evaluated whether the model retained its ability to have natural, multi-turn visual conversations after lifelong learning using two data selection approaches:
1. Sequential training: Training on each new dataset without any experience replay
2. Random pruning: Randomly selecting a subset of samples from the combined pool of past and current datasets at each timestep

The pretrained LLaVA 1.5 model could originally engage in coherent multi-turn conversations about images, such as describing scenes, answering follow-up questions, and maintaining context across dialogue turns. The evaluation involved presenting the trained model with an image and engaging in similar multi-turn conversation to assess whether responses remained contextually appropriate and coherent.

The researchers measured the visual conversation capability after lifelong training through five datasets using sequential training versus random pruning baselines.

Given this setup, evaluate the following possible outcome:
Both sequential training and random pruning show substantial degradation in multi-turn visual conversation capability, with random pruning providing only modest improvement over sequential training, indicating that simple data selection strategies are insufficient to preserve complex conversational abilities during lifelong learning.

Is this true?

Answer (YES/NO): NO